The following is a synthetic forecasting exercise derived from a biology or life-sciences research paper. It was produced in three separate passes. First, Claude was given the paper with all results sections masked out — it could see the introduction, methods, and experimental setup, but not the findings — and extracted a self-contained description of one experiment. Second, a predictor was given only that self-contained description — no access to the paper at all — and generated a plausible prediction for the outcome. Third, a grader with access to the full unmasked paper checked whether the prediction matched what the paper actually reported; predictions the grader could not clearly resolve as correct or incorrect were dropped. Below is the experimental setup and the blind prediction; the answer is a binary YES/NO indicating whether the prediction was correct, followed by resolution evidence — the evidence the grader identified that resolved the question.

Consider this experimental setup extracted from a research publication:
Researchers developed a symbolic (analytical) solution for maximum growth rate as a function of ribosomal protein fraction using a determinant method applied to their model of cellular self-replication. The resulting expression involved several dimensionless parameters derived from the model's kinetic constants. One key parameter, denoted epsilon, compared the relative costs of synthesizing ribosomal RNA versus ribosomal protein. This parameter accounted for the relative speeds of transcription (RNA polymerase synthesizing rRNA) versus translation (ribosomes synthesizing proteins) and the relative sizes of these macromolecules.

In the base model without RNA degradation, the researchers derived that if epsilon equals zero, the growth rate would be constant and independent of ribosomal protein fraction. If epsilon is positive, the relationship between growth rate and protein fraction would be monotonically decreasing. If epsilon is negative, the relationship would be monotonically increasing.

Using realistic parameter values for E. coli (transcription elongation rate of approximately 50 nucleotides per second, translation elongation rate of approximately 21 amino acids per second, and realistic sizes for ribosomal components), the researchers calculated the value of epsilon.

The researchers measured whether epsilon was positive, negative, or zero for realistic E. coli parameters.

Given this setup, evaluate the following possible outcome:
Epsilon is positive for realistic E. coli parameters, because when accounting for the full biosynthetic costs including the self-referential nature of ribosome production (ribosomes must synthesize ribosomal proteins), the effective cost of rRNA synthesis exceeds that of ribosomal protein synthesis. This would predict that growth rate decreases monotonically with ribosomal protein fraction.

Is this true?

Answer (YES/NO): NO